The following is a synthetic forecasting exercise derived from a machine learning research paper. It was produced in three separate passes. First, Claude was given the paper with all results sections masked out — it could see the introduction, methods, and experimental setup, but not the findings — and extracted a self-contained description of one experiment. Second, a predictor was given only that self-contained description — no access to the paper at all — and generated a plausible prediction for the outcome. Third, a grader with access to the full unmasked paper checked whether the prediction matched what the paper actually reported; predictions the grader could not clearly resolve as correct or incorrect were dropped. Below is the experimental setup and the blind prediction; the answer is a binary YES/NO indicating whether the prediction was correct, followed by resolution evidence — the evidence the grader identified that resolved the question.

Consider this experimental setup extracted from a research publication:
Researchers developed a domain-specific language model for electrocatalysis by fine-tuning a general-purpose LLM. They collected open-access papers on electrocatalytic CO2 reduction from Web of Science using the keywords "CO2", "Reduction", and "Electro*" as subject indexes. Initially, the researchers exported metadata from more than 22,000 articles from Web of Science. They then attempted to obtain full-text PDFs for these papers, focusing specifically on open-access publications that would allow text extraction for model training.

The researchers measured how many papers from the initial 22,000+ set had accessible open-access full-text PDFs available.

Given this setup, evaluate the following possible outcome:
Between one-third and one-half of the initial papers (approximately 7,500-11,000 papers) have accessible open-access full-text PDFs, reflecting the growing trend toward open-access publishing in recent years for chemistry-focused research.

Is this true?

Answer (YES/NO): NO